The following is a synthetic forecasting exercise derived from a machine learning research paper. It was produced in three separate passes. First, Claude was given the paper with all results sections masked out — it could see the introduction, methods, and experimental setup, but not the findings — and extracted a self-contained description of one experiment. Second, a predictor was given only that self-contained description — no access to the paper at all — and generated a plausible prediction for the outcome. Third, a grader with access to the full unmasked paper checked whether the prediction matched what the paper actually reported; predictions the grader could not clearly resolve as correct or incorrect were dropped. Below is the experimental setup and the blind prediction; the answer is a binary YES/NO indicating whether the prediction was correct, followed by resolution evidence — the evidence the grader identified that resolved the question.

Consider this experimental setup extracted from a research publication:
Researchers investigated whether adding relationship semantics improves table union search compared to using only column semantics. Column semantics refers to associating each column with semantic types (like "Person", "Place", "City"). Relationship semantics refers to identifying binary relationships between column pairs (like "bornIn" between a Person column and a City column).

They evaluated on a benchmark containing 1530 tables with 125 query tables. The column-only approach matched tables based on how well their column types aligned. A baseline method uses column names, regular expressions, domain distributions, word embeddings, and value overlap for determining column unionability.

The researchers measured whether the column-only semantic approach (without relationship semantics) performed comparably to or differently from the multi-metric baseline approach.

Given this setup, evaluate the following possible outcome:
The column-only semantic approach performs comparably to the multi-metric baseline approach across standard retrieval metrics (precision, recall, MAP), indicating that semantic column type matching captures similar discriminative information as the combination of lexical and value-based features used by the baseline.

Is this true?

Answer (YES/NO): YES